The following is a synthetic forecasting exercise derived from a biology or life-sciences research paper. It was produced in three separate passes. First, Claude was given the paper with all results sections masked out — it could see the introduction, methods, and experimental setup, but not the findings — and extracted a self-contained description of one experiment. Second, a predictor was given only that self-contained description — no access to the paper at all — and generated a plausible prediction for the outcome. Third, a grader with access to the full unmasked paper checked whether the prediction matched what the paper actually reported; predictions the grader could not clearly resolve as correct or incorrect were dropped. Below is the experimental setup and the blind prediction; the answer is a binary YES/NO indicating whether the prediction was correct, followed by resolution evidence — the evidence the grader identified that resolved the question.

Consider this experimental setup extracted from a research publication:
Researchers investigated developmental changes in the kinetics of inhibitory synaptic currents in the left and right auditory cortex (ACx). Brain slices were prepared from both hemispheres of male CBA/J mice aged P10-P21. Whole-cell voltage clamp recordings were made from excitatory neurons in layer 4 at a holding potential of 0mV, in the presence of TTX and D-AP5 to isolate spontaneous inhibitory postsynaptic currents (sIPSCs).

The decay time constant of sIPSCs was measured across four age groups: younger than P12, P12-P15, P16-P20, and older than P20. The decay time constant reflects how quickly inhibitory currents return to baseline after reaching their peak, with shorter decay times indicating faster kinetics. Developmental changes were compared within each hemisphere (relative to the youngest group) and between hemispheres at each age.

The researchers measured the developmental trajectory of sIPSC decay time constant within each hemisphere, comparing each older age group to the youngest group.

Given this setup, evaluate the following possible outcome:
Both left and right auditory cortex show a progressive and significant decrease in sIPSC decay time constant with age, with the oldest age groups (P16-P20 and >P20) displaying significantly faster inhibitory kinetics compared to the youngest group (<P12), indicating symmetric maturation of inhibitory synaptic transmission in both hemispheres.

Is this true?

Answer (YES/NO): NO